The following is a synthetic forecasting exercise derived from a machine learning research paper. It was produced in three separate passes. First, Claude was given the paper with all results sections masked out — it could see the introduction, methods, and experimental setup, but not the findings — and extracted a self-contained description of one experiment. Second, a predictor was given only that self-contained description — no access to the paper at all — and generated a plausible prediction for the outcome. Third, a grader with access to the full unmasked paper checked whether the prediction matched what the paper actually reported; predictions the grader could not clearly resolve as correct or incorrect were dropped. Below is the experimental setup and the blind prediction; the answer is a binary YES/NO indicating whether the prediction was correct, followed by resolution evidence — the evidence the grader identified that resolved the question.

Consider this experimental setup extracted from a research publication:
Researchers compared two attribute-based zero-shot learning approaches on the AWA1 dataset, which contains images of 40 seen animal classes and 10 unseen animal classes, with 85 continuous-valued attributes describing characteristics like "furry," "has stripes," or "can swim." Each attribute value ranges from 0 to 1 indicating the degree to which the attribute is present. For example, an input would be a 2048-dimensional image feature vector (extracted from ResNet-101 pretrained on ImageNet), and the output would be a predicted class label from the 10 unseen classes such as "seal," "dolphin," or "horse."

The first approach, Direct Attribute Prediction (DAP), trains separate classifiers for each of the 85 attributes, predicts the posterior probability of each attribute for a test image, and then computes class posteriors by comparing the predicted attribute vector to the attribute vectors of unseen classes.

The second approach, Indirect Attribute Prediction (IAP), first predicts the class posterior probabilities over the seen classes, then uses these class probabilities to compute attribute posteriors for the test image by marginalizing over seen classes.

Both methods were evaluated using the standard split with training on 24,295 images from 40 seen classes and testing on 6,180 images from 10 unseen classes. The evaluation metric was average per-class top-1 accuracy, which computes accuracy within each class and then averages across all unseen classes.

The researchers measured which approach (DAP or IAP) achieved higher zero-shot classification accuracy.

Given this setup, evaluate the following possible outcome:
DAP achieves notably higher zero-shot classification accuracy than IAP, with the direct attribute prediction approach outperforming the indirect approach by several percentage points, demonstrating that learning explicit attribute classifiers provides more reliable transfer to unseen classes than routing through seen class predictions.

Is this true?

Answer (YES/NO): YES